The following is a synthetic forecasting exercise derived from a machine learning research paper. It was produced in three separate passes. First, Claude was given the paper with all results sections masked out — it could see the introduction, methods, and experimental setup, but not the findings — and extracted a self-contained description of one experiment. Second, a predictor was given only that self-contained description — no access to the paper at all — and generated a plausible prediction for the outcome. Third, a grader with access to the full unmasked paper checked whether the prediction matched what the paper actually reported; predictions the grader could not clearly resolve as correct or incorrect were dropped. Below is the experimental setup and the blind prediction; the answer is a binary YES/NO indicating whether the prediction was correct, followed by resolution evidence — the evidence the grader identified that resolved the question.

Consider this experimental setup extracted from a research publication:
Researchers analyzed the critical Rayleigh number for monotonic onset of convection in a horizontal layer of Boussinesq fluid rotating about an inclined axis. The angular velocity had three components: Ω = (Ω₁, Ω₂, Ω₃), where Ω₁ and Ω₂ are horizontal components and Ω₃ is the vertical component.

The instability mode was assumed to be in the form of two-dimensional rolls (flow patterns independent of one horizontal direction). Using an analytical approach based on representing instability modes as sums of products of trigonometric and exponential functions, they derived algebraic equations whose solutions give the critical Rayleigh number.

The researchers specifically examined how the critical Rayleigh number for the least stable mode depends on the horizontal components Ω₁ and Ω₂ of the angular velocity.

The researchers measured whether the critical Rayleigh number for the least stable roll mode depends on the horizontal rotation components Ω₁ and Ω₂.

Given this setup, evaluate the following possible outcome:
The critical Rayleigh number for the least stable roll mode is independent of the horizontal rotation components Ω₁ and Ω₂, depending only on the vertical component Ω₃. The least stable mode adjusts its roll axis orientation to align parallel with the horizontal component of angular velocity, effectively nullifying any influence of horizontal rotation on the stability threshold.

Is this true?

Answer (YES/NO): YES